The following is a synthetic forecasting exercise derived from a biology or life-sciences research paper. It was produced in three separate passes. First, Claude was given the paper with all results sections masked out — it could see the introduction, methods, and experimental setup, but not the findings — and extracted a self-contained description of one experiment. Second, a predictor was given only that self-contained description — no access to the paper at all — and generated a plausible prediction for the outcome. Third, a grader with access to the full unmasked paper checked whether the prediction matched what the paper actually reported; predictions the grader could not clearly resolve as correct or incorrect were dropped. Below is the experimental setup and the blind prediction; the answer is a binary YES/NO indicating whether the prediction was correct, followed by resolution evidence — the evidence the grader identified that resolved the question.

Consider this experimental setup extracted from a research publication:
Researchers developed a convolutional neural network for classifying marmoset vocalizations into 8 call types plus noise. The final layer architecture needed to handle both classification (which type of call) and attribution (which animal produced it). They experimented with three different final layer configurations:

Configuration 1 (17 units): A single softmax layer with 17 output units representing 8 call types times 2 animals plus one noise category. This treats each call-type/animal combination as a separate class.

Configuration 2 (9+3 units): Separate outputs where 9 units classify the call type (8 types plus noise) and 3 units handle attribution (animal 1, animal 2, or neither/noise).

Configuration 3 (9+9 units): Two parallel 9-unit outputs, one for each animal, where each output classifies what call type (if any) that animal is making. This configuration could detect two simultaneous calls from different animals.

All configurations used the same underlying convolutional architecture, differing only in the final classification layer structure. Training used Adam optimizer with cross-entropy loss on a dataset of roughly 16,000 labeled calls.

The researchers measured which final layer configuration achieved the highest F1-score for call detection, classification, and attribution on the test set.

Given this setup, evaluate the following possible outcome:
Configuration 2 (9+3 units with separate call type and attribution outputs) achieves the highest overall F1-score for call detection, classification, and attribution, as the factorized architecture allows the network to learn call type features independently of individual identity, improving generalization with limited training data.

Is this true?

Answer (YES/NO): NO